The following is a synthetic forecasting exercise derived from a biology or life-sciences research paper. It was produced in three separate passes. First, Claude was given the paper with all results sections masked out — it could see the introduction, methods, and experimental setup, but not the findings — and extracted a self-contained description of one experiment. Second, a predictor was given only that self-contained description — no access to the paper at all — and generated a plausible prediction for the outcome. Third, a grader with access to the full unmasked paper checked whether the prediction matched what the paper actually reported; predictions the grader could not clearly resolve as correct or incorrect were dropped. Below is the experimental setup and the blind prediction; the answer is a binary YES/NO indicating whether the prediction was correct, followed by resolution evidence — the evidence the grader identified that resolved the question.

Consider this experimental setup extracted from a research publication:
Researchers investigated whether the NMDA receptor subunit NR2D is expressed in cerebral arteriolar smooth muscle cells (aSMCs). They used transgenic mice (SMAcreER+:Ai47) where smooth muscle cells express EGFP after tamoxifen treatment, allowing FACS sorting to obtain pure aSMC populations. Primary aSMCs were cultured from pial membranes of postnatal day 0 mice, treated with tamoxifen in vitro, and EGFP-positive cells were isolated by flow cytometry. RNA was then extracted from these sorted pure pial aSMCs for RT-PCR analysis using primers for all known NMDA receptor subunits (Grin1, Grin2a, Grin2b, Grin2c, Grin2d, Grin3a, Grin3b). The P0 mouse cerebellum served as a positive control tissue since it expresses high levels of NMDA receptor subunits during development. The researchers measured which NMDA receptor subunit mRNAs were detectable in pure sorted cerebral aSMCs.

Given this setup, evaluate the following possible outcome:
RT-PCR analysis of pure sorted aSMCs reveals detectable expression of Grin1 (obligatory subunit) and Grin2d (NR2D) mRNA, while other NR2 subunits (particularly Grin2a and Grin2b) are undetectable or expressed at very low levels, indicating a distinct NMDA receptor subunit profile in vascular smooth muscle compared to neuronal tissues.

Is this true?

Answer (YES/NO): YES